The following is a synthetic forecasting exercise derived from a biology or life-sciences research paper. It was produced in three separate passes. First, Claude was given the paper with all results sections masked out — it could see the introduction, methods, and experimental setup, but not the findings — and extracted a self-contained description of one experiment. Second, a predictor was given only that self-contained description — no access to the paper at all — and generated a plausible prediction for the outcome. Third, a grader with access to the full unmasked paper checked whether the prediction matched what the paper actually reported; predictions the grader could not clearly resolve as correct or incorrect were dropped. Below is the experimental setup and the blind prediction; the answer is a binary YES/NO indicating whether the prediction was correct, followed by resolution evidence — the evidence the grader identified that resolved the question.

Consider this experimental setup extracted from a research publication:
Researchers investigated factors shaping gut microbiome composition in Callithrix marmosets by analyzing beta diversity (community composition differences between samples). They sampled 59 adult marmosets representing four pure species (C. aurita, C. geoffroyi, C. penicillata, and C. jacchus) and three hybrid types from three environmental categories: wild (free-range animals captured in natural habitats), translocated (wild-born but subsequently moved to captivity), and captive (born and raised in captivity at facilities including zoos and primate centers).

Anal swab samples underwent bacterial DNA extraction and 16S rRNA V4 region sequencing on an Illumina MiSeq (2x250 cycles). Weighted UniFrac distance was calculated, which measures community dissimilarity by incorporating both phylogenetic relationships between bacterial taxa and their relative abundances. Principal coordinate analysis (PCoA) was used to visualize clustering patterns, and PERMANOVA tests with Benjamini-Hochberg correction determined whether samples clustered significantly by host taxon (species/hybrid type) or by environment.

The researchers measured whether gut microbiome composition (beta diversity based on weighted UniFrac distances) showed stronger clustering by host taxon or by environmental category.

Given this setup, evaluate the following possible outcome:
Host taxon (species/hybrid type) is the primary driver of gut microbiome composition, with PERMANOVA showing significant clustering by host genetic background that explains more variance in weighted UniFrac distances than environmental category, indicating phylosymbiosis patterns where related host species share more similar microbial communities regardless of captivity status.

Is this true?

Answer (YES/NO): NO